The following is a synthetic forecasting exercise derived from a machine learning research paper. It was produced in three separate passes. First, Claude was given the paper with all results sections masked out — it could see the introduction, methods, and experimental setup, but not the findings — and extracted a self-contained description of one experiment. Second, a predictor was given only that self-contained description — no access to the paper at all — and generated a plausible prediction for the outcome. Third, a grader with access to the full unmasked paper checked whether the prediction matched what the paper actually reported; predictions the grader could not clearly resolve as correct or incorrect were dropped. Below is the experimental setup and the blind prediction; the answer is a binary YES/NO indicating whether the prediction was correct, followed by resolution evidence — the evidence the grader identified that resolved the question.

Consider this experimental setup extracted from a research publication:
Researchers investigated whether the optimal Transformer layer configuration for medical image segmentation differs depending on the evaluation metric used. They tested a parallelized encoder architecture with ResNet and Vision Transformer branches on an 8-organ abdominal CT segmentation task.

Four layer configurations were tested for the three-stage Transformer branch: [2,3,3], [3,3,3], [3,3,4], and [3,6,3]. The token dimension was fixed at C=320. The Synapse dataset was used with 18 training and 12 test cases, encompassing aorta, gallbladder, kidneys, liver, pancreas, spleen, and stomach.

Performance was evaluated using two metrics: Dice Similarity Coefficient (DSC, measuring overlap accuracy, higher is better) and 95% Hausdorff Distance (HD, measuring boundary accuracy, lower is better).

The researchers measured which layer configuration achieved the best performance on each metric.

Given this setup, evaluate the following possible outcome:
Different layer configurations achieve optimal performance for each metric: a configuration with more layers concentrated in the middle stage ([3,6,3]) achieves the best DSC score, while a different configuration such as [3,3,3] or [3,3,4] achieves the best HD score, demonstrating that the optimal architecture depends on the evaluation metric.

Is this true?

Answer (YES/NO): NO